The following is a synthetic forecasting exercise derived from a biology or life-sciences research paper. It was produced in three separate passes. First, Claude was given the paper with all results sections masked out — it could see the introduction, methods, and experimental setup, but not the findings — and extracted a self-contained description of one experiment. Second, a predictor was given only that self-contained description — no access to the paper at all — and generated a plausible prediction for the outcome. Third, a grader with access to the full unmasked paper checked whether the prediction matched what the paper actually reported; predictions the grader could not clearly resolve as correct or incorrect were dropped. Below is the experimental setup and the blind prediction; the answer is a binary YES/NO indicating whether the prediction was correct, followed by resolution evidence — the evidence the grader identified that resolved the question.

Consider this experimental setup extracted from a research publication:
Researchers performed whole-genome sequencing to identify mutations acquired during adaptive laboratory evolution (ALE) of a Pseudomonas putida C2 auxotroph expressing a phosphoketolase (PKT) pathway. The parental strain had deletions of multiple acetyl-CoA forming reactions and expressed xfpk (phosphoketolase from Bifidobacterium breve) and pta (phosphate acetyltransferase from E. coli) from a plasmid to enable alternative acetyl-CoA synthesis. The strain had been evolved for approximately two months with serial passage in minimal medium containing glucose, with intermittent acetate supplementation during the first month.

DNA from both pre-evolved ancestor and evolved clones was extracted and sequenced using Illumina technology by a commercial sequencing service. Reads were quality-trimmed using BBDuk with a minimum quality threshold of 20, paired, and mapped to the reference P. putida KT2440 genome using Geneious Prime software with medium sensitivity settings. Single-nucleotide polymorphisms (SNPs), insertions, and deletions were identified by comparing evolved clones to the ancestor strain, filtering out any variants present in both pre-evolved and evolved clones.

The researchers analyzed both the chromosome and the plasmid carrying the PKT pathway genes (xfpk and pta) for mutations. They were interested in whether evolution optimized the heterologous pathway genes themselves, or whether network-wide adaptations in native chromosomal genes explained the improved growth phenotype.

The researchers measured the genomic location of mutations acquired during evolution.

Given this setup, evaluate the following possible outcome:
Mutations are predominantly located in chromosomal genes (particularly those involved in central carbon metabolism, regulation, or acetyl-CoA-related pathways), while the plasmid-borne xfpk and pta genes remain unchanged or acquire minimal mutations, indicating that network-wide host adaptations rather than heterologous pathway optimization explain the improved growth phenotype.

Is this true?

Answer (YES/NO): YES